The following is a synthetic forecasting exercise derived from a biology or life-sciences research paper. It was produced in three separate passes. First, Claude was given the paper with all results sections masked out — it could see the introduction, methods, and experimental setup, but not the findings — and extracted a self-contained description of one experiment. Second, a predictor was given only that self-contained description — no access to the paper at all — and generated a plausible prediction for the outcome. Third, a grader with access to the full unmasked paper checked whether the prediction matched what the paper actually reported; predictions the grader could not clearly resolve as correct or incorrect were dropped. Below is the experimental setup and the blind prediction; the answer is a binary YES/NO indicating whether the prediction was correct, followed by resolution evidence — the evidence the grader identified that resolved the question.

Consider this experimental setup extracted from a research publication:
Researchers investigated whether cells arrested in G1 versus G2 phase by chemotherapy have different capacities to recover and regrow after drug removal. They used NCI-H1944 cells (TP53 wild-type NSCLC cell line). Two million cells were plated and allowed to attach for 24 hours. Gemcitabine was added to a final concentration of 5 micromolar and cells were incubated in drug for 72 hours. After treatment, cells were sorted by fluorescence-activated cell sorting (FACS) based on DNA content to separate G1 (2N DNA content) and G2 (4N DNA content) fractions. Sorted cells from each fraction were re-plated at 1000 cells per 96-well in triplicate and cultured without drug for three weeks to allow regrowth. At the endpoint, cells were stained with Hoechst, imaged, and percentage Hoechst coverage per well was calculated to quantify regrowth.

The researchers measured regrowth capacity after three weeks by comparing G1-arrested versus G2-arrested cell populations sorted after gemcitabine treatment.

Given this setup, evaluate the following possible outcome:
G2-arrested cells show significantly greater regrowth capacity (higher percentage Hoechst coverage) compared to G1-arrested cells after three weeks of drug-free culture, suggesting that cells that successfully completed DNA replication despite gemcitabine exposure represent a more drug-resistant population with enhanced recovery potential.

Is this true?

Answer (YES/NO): NO